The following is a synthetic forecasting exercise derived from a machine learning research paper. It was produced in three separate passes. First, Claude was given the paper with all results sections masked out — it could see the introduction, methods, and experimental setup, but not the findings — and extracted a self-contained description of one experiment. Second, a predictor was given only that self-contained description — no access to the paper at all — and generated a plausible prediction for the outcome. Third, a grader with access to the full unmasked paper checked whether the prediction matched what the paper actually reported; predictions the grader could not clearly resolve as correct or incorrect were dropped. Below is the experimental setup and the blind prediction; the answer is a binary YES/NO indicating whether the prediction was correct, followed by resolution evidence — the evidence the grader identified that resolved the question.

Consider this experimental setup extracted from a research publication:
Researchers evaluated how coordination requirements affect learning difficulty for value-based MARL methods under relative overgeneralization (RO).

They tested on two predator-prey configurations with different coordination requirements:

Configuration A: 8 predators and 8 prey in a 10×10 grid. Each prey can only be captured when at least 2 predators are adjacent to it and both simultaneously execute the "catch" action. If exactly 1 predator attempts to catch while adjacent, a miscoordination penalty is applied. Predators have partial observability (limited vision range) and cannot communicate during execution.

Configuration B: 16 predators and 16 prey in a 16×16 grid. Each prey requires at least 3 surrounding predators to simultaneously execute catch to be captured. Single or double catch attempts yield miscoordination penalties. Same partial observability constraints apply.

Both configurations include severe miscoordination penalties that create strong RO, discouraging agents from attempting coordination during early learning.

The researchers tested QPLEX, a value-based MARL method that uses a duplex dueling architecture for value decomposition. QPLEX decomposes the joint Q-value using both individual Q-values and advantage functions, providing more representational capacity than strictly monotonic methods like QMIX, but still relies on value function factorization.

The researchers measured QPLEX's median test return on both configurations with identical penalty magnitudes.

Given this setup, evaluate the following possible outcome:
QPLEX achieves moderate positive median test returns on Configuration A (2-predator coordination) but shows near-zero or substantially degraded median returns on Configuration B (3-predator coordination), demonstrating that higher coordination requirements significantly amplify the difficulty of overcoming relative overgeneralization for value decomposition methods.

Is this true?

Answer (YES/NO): NO